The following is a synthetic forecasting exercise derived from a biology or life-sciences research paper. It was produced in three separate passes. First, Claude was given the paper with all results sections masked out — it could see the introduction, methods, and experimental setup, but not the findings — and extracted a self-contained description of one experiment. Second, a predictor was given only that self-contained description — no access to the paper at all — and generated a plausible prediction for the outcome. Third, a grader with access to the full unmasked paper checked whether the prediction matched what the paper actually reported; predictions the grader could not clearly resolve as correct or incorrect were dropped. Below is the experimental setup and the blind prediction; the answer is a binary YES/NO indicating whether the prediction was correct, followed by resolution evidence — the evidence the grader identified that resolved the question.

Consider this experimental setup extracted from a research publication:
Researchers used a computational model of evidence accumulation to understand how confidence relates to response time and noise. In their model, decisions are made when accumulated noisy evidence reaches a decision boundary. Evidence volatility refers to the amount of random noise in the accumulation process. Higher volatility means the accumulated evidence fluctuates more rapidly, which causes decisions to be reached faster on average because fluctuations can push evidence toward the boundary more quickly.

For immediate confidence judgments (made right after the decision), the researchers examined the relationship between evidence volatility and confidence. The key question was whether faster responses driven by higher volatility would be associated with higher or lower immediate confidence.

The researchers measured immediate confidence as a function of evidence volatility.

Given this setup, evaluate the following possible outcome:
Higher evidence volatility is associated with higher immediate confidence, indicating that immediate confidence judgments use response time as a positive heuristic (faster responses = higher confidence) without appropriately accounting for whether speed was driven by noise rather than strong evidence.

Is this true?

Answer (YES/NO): YES